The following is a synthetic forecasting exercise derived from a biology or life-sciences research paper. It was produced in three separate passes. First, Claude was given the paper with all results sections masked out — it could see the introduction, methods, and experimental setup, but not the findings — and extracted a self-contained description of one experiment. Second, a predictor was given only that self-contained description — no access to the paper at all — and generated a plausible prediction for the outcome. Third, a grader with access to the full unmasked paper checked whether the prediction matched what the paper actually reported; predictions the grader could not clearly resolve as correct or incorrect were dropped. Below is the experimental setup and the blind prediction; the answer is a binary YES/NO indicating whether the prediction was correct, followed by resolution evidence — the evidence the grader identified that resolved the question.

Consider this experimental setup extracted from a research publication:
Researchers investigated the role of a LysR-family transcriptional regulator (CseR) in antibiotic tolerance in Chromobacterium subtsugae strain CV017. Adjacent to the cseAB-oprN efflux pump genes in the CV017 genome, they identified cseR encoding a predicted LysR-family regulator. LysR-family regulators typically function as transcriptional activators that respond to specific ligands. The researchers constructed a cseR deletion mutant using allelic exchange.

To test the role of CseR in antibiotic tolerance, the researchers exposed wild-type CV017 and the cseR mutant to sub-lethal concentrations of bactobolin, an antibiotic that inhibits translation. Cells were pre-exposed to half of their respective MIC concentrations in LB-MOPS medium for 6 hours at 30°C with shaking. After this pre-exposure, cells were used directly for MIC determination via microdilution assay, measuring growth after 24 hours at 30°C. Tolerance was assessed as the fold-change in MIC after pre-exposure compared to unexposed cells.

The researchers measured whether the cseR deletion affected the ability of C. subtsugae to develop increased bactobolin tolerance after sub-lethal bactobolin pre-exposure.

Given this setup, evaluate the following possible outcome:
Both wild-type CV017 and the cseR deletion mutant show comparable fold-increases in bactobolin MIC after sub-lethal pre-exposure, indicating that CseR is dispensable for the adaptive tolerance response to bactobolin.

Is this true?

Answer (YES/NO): NO